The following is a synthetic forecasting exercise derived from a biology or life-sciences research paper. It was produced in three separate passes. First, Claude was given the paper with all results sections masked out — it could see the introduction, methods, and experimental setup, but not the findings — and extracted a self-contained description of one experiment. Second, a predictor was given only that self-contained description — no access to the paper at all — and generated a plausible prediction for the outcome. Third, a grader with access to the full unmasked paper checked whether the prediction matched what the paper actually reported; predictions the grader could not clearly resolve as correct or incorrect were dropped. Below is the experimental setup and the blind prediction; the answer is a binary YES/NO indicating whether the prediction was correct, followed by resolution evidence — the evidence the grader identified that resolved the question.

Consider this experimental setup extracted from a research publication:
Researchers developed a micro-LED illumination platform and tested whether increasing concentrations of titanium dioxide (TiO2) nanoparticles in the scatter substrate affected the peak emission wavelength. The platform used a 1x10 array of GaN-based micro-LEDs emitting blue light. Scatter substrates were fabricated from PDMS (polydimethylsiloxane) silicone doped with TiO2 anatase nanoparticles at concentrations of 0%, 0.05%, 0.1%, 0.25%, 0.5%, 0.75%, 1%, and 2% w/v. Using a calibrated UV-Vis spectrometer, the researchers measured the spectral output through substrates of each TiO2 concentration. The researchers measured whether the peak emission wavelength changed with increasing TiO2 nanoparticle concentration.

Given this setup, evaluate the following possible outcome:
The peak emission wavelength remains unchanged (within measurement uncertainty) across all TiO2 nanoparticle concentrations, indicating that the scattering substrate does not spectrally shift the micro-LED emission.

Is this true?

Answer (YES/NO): YES